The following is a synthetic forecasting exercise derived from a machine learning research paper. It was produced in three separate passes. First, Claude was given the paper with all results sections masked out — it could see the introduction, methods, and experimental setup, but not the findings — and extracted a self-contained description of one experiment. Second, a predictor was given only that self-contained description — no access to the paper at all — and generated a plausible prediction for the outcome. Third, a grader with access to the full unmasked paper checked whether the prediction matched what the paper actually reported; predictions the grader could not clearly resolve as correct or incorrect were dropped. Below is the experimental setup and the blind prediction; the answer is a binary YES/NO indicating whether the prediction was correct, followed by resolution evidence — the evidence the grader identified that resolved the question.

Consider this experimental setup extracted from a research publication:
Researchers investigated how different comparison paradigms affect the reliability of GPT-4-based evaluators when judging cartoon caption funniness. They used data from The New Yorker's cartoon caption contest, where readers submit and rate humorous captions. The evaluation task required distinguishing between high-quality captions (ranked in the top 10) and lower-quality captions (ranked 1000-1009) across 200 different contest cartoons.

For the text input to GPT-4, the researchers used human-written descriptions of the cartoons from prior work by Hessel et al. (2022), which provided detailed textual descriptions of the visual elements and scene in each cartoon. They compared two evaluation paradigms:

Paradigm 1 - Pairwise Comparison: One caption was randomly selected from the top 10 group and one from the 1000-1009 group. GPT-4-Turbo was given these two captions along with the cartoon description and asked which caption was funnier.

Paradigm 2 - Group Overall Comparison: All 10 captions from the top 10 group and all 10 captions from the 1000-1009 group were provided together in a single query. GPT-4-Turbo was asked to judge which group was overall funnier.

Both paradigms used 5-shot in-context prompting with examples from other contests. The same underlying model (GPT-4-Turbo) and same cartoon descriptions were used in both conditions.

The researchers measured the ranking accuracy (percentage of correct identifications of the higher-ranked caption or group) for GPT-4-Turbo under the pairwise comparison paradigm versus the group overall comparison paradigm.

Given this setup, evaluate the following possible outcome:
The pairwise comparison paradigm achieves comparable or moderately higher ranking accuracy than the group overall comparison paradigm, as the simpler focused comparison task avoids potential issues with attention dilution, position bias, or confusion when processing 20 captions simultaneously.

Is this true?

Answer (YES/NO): NO